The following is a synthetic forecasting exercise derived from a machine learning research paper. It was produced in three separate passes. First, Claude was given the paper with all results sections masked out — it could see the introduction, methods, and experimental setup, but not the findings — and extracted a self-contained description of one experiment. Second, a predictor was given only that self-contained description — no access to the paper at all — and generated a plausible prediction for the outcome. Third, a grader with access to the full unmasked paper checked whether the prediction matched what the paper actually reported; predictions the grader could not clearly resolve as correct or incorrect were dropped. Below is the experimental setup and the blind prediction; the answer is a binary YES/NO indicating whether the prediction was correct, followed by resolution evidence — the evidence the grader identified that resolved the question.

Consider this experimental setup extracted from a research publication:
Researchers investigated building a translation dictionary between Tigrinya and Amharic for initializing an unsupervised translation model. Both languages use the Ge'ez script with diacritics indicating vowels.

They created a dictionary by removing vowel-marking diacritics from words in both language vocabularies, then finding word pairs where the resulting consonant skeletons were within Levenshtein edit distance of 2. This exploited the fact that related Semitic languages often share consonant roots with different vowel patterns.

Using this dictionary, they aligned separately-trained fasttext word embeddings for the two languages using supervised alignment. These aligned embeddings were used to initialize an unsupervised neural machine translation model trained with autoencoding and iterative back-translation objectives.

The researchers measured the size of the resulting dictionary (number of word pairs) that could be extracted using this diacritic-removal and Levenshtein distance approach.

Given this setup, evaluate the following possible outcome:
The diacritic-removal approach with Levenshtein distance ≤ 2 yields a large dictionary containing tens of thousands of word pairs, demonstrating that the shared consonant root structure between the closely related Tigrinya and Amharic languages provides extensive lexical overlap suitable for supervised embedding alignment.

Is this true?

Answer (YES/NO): NO